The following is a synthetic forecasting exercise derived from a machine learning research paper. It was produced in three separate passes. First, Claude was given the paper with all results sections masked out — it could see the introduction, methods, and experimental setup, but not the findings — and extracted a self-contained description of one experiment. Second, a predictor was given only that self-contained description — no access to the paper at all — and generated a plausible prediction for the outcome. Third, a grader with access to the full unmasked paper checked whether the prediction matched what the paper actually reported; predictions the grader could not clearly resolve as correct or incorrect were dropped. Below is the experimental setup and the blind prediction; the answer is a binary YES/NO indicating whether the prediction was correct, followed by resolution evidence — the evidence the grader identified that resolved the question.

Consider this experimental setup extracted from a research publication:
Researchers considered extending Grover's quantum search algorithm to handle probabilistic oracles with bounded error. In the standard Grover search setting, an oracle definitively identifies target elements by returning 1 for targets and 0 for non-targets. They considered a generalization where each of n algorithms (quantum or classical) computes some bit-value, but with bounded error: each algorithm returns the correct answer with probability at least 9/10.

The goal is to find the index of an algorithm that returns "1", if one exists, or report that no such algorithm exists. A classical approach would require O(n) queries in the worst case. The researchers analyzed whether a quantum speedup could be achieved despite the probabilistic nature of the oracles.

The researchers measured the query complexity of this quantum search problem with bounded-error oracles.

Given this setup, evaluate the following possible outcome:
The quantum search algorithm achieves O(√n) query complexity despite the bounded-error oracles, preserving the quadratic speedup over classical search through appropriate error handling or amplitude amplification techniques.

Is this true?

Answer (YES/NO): YES